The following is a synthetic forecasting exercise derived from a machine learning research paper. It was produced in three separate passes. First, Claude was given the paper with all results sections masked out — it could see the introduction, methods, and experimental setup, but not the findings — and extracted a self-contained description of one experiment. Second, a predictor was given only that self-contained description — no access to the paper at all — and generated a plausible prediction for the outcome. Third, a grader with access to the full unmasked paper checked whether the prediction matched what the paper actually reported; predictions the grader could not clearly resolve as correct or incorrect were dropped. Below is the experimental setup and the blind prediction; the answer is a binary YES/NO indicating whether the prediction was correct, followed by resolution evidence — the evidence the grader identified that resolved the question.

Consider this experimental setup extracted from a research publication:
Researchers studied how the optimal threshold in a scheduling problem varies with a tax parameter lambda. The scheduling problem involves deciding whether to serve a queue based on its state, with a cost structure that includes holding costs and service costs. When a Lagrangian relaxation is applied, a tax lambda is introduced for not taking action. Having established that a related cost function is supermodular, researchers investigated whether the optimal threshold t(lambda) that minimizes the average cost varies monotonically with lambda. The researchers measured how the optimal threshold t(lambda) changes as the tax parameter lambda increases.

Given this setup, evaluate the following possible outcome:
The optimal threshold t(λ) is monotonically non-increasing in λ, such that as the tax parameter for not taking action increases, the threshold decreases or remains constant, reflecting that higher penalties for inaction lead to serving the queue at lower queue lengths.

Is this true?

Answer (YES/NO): YES